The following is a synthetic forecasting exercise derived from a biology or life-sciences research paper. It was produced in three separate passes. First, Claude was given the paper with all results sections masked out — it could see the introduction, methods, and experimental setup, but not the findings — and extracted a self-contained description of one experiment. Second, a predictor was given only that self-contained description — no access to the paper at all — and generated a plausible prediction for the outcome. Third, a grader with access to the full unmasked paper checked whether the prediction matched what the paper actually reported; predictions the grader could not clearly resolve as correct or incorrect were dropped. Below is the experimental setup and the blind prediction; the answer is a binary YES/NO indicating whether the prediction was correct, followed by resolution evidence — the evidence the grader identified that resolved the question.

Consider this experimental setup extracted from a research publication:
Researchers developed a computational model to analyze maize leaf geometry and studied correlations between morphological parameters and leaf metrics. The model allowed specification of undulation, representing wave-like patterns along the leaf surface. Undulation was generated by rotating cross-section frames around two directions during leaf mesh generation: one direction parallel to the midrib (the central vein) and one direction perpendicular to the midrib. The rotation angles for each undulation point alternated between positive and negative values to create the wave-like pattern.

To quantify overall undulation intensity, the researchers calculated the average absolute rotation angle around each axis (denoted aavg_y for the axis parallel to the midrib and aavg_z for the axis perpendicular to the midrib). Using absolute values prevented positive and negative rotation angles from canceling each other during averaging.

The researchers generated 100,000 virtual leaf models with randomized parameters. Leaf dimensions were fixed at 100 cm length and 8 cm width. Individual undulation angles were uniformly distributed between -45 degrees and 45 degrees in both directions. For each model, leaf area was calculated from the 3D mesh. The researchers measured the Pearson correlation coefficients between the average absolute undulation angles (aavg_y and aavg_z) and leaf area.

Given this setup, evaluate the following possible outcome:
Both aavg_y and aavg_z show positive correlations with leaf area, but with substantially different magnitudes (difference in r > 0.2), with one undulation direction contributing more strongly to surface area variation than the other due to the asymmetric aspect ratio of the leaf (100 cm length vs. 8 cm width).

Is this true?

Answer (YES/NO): NO